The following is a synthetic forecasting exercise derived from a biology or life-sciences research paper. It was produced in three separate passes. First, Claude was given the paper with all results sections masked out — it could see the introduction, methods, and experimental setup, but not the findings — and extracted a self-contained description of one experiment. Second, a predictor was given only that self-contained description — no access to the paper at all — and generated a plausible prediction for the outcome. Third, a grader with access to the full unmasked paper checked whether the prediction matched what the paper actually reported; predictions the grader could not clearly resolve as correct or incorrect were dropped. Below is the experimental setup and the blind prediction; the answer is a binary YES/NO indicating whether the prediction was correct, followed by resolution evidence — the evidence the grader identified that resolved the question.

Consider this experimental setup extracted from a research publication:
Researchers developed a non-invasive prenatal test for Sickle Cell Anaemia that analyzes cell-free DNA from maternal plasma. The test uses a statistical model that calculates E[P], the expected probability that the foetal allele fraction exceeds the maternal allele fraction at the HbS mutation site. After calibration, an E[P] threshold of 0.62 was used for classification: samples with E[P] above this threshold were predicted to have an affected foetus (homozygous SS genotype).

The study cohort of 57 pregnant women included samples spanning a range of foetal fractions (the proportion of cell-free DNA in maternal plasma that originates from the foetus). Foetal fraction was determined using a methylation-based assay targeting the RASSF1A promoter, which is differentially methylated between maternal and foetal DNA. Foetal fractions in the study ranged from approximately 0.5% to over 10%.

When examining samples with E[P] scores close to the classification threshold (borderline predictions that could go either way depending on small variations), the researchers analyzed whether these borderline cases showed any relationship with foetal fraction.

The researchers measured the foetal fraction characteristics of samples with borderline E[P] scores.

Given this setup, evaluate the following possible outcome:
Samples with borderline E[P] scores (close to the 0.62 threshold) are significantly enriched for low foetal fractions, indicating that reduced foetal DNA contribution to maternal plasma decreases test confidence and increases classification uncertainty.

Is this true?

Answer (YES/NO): YES